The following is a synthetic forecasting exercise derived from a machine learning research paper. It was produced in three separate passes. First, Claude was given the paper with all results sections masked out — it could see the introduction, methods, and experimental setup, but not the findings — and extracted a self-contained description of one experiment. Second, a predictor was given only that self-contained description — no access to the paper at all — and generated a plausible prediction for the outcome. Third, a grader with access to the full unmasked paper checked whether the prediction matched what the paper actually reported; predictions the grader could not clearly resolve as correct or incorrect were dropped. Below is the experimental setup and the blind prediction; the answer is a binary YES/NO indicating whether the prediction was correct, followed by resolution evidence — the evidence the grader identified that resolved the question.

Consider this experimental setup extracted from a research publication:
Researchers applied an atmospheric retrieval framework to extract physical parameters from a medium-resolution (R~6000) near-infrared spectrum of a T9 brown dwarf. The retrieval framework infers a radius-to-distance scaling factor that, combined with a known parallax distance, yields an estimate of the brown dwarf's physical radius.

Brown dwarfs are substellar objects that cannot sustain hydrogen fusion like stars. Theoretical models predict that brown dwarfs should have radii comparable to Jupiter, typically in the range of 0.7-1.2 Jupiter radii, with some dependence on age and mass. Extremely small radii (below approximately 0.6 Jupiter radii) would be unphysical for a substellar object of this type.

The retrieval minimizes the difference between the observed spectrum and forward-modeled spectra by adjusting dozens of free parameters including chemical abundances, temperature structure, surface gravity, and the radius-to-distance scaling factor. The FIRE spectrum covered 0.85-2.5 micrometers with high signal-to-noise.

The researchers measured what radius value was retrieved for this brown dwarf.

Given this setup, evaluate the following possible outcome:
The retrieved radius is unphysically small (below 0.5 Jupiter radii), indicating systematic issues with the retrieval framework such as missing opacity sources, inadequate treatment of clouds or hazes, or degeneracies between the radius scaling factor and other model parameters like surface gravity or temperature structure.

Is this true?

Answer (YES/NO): YES